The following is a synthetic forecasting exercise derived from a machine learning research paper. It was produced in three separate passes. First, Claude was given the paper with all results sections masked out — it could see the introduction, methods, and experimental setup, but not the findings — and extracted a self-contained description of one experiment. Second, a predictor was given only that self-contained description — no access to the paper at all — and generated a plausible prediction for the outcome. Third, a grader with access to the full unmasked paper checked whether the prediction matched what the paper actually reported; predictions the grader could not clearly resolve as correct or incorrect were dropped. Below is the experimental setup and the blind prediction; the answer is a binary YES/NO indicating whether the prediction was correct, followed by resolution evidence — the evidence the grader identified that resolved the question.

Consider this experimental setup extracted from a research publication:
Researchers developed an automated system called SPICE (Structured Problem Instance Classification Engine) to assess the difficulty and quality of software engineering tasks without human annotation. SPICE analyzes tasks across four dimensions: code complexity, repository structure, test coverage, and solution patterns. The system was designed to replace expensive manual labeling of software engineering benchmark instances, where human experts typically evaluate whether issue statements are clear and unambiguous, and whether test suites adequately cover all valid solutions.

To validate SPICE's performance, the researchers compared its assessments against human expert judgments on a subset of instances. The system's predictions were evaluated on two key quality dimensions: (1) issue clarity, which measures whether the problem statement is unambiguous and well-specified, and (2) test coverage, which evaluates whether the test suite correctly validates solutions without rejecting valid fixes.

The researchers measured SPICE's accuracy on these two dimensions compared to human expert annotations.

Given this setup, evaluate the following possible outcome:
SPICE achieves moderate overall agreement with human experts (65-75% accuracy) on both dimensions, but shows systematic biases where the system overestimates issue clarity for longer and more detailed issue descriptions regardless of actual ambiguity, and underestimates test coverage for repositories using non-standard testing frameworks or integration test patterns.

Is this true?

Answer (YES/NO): NO